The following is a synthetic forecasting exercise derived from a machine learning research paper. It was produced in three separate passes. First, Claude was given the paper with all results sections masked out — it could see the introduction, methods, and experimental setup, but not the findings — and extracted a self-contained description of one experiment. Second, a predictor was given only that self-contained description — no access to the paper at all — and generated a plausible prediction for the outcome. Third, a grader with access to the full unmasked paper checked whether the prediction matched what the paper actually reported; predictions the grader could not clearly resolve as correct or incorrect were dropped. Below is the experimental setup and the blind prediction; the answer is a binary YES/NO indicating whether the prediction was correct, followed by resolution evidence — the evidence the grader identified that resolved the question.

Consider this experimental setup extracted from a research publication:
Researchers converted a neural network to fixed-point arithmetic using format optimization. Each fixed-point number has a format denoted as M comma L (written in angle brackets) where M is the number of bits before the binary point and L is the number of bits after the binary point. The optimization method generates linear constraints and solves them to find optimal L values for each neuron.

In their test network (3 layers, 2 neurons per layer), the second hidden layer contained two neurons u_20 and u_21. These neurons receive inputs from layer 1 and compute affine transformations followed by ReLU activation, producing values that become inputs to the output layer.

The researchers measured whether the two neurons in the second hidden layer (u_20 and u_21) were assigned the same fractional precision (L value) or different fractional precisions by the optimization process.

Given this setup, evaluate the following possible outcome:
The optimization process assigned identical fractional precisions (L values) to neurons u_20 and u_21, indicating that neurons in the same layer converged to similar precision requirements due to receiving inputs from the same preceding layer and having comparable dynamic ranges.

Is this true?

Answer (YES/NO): YES